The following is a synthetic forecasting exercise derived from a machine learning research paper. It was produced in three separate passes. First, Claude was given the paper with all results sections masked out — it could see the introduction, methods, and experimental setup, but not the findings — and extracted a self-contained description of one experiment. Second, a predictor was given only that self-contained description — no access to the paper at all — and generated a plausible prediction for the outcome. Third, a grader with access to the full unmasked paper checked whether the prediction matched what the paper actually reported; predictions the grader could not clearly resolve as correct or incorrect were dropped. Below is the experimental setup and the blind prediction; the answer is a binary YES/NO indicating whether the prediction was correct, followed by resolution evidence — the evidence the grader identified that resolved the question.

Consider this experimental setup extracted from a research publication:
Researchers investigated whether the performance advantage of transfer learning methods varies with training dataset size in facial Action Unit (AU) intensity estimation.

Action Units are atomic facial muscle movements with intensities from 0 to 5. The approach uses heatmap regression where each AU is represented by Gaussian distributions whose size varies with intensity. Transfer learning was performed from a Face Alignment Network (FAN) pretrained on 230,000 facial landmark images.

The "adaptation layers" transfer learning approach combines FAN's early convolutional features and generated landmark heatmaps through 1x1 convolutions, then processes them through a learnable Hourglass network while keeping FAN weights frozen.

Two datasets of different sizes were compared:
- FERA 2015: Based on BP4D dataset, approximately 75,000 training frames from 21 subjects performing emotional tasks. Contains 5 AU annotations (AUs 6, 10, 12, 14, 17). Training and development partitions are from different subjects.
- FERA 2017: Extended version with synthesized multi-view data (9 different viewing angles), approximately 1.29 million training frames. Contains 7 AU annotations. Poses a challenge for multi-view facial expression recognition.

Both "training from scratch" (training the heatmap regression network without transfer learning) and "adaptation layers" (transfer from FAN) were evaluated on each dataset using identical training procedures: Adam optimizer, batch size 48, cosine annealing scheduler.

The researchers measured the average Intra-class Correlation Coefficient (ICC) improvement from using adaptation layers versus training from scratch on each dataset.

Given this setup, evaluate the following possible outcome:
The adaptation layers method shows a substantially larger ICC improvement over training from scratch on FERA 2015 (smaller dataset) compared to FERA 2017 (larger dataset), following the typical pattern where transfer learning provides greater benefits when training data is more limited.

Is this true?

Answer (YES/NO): YES